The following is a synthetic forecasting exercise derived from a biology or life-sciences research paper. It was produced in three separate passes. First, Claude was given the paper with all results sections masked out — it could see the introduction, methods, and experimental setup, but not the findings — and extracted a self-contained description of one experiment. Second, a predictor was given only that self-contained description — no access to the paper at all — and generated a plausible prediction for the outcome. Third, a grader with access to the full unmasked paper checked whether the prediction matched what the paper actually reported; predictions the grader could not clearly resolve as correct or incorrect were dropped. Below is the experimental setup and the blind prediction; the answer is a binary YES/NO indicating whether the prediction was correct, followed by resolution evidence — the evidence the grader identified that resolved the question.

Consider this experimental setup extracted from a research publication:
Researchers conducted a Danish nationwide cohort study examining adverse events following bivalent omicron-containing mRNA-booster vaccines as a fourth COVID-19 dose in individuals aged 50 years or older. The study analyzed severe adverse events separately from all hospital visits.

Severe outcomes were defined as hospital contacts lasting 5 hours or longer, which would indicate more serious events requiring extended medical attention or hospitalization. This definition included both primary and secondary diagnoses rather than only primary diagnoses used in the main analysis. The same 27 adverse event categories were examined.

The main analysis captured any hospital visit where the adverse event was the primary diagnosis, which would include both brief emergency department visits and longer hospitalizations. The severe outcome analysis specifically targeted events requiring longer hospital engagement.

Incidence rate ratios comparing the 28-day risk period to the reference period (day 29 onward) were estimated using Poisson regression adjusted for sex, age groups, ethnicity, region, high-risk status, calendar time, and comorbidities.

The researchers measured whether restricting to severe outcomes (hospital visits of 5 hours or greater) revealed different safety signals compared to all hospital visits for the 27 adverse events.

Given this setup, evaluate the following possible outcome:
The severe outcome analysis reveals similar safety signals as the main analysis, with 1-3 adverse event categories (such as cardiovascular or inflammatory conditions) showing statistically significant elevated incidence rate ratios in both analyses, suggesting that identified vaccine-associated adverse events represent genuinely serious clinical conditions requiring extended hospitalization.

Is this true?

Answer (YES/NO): NO